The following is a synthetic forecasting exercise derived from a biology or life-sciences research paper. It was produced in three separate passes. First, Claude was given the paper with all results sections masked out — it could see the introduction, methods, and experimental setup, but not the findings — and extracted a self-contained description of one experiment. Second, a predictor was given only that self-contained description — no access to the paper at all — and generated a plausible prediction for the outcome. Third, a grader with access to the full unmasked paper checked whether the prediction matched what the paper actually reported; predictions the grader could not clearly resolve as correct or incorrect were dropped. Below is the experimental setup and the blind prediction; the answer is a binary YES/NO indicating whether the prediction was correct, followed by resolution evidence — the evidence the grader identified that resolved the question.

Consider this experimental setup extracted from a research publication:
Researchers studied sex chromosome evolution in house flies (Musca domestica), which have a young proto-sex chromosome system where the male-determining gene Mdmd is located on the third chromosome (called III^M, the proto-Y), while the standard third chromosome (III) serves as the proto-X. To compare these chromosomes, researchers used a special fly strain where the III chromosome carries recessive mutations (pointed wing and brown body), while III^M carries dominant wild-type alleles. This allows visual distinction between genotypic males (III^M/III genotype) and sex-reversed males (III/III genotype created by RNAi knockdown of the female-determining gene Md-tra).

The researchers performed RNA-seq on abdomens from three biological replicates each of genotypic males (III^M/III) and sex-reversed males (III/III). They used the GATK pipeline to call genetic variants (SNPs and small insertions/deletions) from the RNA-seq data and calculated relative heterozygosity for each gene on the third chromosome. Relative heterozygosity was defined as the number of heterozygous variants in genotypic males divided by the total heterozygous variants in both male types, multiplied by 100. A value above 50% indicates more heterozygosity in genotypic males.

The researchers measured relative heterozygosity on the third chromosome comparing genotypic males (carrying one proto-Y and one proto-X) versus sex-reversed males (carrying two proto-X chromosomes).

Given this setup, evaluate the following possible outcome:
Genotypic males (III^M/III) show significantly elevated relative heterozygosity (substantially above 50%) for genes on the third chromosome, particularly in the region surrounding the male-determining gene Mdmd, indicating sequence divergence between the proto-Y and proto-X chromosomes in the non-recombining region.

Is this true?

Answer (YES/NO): NO